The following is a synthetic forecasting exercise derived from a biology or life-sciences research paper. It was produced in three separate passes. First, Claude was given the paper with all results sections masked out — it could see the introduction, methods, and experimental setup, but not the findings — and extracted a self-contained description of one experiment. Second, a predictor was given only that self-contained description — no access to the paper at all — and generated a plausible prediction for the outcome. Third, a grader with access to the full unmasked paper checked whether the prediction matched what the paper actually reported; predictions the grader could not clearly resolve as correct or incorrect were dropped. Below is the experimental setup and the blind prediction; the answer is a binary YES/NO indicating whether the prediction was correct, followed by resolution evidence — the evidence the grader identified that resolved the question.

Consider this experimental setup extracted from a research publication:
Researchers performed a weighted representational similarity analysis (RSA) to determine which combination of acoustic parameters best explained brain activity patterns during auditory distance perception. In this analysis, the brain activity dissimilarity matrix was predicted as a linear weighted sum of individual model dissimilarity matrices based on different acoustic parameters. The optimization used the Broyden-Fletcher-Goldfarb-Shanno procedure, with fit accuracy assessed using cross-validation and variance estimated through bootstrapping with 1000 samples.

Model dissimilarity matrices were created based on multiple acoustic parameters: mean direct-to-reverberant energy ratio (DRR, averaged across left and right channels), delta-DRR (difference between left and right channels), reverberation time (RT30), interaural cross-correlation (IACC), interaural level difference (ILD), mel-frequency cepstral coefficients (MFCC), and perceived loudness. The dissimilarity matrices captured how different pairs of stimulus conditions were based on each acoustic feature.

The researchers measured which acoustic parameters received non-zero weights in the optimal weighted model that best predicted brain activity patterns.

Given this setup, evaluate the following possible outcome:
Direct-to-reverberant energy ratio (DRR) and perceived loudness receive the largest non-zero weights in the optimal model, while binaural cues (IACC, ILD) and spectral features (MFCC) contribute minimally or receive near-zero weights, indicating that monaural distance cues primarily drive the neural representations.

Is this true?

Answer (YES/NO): NO